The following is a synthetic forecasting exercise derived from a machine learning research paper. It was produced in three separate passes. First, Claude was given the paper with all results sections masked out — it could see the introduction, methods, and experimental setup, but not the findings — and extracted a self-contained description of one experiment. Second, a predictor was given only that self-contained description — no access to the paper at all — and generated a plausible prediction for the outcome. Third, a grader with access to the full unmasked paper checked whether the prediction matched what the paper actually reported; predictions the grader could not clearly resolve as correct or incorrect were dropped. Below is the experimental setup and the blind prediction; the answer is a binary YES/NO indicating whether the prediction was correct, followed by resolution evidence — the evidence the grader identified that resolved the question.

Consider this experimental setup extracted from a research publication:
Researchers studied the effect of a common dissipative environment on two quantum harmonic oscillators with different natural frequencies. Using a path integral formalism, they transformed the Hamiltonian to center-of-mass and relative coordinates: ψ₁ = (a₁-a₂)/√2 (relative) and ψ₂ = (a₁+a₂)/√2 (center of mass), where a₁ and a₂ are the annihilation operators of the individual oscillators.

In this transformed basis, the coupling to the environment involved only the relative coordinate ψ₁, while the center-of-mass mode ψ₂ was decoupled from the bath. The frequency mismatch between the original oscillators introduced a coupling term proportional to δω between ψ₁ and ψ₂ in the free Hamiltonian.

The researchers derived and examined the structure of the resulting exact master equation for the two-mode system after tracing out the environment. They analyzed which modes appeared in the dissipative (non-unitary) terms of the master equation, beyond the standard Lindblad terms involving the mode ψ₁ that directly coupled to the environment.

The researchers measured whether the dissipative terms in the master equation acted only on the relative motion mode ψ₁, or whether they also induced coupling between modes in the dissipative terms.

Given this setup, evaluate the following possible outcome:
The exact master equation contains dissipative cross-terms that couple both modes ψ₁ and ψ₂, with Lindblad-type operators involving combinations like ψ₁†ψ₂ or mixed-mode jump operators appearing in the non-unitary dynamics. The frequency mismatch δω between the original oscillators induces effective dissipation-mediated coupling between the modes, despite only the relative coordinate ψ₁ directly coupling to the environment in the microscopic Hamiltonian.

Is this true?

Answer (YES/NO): YES